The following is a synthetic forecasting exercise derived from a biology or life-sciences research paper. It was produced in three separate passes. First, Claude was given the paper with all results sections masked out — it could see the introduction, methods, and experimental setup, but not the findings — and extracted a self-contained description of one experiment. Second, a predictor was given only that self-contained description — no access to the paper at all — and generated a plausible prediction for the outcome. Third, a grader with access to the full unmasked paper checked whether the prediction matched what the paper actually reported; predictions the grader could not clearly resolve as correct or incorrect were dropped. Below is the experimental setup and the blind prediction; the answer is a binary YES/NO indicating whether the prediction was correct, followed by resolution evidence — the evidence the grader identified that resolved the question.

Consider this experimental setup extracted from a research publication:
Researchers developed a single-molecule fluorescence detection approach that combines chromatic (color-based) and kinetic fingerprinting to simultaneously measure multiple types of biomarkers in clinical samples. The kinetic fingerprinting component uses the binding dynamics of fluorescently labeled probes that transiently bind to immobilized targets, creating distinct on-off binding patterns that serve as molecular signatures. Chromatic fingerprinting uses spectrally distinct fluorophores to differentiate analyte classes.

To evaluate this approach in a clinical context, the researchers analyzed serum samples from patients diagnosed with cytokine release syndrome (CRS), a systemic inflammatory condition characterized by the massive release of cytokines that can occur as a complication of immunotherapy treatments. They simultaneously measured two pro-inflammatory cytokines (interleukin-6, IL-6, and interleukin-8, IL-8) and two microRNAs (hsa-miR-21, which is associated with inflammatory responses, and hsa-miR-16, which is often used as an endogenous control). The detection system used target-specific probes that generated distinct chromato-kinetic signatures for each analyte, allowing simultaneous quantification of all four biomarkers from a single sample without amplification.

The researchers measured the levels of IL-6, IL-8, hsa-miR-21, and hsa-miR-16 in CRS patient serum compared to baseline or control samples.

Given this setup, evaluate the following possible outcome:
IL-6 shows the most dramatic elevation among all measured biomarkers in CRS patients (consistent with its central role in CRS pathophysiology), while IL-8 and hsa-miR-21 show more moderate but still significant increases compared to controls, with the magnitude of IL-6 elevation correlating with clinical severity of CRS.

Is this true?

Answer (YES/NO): NO